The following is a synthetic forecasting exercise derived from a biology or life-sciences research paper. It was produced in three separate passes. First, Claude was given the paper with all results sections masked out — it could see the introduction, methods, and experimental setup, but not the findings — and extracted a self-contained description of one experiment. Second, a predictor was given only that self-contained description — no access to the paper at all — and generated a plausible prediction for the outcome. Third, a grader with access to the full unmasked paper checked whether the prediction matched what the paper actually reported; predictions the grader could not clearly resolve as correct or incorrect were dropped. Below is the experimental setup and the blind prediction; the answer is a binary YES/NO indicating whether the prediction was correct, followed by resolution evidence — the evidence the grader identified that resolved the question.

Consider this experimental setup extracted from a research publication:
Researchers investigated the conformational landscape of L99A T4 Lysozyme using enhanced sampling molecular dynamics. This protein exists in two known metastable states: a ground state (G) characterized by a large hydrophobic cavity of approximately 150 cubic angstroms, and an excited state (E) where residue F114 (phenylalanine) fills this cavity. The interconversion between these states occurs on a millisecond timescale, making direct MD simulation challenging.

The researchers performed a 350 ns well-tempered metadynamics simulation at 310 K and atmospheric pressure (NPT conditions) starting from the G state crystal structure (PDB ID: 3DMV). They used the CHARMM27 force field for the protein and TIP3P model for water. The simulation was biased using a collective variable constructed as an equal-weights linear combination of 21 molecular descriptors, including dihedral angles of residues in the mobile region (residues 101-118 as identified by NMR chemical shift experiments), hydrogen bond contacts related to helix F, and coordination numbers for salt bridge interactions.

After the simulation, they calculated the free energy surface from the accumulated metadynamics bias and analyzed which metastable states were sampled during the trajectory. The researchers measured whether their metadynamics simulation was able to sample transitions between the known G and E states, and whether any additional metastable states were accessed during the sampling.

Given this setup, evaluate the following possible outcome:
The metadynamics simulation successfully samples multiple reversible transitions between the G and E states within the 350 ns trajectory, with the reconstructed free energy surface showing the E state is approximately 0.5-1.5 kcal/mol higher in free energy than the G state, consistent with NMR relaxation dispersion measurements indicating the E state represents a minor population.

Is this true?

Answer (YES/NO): NO